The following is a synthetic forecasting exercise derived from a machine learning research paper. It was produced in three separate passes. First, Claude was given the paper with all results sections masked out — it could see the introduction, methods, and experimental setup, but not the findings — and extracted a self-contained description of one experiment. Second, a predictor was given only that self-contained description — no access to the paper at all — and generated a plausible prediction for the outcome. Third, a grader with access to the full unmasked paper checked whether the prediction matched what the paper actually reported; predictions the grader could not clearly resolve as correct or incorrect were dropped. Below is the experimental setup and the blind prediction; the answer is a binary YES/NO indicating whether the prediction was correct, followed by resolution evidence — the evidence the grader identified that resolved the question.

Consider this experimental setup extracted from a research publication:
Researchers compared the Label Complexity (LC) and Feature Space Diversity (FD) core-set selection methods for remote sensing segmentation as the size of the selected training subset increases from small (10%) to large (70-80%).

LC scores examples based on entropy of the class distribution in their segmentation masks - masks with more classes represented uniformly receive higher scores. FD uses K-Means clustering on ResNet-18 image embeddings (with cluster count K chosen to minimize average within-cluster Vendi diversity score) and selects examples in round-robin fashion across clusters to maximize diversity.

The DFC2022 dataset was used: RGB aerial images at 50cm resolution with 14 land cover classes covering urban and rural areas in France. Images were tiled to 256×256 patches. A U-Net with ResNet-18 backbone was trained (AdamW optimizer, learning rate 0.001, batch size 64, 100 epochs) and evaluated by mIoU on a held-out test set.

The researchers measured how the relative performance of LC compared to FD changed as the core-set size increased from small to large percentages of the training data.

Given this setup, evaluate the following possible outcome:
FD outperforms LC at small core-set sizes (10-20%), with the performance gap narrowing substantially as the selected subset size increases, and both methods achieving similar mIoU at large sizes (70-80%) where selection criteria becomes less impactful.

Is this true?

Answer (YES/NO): NO